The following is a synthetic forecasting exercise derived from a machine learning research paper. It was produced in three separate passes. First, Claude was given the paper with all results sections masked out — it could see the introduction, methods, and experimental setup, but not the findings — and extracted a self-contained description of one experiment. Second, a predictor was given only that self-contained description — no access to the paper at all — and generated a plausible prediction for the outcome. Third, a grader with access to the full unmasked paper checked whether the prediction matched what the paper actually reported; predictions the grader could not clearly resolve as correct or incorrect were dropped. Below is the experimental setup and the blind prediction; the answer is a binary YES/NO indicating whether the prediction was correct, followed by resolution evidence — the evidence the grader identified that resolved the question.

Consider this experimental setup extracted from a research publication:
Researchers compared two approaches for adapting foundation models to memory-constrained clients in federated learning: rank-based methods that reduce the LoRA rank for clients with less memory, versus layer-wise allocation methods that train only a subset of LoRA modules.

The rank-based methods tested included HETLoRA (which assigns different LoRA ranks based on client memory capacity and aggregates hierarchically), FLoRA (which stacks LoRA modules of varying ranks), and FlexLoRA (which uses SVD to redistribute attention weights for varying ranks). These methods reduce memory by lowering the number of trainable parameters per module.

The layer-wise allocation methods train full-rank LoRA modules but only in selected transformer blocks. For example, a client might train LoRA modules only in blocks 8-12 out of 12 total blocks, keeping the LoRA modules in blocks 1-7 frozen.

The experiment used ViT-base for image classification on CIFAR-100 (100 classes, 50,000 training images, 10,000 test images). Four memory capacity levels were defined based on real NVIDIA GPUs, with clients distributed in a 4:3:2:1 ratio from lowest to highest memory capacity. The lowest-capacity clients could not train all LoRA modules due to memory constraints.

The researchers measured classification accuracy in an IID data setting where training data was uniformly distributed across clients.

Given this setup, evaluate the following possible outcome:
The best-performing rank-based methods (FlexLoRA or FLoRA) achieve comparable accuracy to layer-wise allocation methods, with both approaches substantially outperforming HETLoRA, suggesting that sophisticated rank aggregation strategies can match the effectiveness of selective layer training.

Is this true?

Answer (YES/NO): NO